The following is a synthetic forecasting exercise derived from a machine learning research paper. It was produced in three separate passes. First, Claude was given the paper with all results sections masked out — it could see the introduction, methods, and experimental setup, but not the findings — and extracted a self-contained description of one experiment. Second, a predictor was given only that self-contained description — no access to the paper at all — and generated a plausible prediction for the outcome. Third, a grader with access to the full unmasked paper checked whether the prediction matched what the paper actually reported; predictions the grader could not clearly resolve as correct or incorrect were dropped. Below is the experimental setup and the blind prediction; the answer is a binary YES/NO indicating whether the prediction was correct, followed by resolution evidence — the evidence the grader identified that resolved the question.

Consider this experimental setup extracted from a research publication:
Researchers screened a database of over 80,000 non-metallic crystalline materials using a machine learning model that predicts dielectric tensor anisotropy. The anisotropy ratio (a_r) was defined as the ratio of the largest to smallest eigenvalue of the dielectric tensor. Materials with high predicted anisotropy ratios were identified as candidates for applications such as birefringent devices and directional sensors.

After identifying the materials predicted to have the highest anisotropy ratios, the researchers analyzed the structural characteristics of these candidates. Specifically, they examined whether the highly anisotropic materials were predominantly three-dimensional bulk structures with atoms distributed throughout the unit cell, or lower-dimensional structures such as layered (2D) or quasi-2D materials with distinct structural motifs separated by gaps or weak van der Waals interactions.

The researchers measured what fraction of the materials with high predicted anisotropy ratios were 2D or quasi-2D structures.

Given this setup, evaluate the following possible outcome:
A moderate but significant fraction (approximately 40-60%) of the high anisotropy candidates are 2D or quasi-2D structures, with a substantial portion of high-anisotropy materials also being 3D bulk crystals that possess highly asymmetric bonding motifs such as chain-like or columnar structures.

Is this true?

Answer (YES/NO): NO